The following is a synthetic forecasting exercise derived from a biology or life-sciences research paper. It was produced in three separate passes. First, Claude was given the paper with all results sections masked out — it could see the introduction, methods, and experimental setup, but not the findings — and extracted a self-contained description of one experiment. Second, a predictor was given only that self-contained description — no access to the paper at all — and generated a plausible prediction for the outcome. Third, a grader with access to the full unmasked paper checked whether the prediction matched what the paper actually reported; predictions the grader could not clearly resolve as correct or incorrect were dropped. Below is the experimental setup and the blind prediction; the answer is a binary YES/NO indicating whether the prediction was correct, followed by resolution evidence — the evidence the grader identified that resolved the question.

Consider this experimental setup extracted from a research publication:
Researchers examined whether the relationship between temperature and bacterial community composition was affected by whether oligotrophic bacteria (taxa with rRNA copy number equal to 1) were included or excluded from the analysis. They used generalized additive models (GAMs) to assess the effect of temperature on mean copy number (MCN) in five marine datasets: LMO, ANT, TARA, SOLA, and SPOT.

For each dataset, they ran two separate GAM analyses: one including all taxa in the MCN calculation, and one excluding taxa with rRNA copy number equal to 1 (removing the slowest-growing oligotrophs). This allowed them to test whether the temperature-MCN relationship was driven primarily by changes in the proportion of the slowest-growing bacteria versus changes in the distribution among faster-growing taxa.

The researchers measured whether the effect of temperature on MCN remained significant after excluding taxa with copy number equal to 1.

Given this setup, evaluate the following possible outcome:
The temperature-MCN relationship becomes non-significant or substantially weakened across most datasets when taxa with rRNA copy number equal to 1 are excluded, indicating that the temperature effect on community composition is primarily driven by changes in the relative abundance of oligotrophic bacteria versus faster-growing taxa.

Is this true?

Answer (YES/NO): NO